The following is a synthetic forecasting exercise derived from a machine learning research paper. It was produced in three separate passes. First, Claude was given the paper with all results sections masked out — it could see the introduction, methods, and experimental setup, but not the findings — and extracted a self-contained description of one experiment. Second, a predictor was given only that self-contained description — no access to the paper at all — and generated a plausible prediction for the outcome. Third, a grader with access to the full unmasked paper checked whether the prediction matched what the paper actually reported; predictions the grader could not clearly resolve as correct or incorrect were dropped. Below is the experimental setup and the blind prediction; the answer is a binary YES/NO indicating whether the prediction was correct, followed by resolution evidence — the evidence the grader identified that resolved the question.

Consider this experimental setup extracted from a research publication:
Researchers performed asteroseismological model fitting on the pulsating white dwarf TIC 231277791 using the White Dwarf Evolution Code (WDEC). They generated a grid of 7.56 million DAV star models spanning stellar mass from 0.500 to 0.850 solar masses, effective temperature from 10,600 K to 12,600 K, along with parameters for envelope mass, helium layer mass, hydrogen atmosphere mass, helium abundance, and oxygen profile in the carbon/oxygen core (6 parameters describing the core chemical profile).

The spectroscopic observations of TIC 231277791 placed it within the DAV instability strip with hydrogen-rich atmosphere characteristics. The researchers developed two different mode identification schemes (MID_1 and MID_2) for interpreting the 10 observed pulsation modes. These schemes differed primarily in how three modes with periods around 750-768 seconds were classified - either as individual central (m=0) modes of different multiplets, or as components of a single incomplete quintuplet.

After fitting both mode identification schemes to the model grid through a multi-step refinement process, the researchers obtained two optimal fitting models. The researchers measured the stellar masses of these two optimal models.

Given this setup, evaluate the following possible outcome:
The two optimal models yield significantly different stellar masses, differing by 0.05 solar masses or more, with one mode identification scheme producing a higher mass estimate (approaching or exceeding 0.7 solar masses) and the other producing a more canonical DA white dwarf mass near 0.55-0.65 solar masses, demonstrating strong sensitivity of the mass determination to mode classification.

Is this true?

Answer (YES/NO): YES